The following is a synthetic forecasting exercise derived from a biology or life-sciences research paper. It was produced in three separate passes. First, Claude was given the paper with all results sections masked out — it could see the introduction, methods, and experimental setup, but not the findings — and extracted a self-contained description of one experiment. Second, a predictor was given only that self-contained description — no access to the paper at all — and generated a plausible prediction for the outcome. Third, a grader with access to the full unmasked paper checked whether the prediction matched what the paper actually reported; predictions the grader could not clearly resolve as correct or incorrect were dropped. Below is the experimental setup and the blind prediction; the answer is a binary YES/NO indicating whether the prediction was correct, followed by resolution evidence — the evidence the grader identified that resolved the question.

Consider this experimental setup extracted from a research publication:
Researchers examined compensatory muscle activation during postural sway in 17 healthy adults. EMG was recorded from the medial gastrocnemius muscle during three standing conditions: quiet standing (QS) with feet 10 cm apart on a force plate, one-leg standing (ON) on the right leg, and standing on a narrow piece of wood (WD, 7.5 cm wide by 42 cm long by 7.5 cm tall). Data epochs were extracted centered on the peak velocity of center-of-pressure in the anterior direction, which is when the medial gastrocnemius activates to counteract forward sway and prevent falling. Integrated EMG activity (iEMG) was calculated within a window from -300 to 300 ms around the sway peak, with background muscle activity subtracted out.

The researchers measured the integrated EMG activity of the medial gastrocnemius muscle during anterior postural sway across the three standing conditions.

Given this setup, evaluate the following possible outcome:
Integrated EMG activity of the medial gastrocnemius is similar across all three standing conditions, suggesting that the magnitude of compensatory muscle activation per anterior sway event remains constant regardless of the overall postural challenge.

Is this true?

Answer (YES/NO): NO